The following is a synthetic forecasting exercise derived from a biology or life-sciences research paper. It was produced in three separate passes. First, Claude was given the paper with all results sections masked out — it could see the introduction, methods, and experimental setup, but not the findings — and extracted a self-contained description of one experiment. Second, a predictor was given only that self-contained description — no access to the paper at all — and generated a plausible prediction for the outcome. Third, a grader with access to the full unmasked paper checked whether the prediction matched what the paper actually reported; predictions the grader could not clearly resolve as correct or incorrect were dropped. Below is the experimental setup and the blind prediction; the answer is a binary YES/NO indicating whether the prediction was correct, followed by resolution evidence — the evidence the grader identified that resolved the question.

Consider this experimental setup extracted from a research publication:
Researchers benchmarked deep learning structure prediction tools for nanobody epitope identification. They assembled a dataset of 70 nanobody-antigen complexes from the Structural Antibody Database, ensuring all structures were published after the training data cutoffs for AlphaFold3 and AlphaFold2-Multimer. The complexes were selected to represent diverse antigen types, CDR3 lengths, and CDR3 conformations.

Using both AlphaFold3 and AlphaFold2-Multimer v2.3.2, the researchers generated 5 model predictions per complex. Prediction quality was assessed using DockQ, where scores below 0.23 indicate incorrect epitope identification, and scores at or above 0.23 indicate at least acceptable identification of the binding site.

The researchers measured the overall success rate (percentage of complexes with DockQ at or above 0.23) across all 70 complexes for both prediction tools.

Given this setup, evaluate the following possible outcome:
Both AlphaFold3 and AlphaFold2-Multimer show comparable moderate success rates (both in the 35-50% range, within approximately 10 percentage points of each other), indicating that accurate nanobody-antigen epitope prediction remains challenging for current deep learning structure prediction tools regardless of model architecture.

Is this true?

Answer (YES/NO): NO